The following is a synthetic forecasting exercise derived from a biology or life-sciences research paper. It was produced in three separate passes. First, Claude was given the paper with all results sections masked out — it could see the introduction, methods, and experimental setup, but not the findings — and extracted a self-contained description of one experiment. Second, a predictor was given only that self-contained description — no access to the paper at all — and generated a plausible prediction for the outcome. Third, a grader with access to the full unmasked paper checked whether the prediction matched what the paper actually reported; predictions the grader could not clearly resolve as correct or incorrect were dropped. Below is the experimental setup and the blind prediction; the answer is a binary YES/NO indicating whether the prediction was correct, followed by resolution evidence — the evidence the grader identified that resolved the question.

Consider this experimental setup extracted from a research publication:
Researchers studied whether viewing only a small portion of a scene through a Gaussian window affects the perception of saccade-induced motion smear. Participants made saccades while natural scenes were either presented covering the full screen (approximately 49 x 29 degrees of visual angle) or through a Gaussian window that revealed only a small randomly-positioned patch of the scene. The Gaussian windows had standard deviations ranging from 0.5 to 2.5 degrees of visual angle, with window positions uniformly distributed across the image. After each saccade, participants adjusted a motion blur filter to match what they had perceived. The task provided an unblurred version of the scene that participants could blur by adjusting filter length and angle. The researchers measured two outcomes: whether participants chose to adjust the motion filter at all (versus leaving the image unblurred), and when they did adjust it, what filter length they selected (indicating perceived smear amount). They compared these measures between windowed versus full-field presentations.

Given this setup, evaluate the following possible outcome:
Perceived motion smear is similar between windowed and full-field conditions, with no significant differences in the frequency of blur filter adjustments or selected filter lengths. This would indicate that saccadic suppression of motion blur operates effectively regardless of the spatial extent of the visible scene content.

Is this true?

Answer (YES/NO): NO